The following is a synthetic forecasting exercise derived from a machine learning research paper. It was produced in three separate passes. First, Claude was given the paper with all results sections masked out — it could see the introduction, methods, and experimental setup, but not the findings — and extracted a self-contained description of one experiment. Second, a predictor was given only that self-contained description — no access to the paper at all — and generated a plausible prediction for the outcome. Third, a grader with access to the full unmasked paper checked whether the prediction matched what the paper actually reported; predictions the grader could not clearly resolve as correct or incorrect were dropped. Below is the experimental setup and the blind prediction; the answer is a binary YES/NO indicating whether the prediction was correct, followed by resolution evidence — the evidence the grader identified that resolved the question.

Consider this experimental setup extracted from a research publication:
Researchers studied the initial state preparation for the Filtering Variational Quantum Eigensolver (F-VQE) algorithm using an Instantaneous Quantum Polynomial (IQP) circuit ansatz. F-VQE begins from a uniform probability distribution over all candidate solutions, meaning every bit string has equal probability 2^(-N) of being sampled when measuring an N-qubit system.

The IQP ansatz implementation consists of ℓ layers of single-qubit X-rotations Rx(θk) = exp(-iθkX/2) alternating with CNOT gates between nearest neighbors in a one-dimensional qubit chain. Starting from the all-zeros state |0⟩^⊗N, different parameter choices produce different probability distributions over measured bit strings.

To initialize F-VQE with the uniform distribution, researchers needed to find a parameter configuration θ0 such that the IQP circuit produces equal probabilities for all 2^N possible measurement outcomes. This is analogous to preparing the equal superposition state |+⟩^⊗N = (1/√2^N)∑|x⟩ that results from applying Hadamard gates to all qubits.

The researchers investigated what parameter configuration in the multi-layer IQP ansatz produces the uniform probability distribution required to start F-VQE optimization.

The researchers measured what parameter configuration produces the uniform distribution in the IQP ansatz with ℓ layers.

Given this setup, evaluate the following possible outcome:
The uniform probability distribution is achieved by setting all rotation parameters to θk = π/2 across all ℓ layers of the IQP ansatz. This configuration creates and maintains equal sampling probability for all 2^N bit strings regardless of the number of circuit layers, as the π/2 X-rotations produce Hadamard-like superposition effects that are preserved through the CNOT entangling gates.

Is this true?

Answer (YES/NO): NO